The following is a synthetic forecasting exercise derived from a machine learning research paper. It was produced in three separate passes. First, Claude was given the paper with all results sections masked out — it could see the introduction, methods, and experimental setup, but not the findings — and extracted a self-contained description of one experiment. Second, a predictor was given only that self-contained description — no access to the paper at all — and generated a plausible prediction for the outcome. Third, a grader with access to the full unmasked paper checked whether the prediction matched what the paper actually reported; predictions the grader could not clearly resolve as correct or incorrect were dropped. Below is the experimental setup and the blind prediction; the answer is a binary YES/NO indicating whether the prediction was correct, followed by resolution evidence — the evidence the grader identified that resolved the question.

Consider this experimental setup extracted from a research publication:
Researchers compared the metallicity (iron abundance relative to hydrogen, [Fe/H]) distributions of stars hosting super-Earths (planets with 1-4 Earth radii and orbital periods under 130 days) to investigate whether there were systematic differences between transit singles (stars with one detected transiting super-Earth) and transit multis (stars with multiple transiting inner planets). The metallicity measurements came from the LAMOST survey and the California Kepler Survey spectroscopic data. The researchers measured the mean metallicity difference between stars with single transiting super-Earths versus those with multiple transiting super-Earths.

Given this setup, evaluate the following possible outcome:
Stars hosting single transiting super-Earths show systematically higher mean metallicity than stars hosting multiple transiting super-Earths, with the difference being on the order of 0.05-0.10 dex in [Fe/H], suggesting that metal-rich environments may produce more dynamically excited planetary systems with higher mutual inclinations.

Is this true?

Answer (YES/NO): NO